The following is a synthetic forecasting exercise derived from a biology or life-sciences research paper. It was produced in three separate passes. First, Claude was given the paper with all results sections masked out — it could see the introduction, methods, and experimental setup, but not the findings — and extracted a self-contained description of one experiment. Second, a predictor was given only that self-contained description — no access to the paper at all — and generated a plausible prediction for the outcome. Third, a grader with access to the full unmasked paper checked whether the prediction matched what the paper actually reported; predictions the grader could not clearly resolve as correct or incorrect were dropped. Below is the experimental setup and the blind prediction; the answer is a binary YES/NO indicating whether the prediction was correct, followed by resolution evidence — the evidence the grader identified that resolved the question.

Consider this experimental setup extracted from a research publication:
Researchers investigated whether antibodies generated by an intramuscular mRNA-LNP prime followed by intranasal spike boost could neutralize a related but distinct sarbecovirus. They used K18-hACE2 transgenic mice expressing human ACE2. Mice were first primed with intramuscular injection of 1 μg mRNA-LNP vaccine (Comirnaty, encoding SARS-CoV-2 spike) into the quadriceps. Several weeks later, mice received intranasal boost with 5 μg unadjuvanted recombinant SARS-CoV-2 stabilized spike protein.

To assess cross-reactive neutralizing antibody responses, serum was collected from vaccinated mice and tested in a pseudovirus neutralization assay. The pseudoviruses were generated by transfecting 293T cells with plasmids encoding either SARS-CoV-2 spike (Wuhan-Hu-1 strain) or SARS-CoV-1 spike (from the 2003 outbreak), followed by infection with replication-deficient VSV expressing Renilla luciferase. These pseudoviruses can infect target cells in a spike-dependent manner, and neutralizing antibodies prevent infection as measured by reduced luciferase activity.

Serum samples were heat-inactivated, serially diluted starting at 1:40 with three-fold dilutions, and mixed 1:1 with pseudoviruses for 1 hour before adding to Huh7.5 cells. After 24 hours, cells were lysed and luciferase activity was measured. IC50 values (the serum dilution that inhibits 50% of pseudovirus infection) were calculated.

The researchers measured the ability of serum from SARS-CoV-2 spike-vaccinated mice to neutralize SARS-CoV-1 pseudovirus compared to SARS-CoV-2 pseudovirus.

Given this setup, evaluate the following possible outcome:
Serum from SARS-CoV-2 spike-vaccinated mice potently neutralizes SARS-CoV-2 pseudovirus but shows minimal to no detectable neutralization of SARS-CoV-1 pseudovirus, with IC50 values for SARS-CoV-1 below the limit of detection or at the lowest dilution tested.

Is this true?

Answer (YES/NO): NO